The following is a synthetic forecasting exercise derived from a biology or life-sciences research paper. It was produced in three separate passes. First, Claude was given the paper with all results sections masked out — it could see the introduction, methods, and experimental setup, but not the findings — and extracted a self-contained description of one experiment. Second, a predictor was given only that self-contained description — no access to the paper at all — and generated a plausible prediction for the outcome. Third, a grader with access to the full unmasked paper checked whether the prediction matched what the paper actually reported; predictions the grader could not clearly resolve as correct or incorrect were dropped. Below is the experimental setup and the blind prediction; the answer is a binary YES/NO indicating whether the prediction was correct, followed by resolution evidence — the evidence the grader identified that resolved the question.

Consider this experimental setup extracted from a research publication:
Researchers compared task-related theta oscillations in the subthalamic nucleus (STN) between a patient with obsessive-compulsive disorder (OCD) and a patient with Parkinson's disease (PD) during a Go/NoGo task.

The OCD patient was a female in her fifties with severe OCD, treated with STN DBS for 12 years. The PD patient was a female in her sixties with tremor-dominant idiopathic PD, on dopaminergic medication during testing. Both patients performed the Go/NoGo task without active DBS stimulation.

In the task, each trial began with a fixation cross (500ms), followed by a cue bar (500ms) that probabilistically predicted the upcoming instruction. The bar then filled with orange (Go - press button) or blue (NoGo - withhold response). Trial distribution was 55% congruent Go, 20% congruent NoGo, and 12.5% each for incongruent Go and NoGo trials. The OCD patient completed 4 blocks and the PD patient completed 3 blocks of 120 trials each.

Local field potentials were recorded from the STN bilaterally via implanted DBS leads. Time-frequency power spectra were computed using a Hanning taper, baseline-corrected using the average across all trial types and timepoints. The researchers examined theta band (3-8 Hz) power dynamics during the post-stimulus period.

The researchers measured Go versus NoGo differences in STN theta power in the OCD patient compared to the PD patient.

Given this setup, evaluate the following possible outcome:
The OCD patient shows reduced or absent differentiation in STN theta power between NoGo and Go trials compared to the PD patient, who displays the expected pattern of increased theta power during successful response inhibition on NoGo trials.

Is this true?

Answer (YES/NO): NO